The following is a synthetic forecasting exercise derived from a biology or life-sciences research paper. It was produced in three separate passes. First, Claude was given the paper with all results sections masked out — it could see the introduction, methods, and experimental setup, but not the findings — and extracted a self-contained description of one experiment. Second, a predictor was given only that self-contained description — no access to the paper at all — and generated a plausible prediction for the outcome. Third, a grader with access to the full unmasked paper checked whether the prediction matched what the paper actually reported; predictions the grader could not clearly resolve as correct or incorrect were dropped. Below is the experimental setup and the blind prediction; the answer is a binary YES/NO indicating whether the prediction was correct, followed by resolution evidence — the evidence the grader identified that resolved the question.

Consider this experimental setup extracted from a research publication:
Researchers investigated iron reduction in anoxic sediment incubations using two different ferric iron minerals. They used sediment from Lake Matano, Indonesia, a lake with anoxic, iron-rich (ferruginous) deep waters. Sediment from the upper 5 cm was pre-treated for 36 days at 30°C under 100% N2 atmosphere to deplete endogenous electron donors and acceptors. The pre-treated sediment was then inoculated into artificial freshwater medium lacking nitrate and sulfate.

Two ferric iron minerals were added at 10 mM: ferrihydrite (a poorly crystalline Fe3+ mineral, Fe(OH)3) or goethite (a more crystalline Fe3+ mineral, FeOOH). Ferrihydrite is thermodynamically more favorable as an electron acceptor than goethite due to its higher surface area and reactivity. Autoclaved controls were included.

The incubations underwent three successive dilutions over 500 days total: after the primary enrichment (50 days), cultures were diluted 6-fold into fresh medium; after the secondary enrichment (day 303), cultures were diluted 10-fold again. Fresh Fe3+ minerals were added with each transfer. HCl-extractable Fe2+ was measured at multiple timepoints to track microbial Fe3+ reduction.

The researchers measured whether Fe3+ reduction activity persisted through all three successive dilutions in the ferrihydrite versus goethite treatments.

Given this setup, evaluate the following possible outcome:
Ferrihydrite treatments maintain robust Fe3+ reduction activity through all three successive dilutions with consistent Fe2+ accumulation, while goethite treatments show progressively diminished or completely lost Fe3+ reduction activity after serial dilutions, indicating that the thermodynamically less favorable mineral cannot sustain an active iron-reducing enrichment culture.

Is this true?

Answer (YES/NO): NO